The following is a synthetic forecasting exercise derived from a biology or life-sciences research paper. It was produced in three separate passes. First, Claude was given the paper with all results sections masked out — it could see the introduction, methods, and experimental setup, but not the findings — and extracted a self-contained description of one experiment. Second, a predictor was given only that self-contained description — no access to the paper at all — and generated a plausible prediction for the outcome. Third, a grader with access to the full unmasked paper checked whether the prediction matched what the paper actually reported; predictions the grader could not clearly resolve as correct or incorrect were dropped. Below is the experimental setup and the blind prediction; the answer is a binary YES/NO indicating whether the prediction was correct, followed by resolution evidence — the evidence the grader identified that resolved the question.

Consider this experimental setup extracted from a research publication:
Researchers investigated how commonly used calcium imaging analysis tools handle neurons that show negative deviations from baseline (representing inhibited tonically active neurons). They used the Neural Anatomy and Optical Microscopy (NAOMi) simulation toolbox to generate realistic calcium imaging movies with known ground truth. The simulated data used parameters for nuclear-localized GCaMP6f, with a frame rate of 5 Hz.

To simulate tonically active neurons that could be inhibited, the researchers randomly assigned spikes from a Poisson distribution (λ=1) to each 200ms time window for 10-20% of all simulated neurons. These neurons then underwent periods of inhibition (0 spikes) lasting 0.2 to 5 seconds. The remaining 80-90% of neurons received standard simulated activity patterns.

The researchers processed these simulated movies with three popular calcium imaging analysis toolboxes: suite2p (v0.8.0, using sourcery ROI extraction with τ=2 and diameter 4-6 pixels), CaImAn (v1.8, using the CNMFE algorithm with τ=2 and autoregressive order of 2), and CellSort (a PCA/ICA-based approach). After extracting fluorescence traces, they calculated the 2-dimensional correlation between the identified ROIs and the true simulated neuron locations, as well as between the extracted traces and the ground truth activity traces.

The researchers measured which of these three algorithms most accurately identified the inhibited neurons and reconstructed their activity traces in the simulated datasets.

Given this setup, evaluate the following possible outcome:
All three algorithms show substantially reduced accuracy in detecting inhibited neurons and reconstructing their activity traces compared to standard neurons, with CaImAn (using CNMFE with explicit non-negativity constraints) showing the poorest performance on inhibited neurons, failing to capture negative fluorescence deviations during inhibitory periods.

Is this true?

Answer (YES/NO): NO